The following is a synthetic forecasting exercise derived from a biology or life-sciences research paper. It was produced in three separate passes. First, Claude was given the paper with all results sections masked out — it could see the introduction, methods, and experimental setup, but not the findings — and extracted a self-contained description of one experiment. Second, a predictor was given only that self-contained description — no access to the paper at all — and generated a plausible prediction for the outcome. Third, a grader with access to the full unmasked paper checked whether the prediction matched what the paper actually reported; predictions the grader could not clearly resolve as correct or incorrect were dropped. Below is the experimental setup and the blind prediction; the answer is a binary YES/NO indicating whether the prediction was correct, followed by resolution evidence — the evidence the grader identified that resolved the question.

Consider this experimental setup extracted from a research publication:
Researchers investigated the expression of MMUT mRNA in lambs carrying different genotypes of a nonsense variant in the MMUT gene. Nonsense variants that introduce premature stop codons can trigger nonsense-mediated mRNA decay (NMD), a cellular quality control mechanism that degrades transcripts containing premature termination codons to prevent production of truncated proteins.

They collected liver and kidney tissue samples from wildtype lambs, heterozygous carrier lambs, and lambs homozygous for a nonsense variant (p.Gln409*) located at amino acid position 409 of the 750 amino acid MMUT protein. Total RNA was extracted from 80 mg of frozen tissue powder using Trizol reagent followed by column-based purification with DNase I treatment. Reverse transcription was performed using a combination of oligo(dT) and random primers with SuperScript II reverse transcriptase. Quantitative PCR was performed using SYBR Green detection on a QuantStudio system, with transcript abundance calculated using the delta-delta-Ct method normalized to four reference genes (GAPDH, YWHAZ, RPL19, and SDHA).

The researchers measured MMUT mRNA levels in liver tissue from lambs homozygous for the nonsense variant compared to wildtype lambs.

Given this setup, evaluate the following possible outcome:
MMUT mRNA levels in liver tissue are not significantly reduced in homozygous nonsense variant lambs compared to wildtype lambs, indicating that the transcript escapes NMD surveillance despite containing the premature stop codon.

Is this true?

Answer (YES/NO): NO